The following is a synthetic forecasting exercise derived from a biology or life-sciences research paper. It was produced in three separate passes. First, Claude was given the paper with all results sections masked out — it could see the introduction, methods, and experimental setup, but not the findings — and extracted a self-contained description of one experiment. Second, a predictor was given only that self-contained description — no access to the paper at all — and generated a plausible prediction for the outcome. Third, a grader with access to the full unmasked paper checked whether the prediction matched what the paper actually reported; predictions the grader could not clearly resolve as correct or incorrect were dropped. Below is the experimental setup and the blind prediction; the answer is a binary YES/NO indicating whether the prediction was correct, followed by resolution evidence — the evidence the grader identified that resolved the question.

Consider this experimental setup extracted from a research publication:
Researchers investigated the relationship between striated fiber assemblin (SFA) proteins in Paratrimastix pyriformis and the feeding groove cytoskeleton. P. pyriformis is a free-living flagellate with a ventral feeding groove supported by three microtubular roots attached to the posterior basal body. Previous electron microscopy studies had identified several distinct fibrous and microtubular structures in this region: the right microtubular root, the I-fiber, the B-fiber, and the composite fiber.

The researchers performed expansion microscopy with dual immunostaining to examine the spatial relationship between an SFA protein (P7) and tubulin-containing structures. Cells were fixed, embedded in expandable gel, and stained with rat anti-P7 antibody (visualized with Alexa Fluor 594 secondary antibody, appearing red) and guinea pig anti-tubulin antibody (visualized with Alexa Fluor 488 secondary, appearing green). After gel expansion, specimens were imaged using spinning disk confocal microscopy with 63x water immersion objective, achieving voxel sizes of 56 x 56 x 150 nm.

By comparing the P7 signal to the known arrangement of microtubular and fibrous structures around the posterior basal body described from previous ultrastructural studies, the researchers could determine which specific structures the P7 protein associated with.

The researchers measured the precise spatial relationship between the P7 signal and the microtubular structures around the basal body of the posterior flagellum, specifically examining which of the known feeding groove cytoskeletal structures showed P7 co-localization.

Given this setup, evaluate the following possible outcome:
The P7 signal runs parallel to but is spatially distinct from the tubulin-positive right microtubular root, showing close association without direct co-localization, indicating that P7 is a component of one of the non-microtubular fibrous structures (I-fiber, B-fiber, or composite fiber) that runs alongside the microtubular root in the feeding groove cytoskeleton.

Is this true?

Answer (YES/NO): NO